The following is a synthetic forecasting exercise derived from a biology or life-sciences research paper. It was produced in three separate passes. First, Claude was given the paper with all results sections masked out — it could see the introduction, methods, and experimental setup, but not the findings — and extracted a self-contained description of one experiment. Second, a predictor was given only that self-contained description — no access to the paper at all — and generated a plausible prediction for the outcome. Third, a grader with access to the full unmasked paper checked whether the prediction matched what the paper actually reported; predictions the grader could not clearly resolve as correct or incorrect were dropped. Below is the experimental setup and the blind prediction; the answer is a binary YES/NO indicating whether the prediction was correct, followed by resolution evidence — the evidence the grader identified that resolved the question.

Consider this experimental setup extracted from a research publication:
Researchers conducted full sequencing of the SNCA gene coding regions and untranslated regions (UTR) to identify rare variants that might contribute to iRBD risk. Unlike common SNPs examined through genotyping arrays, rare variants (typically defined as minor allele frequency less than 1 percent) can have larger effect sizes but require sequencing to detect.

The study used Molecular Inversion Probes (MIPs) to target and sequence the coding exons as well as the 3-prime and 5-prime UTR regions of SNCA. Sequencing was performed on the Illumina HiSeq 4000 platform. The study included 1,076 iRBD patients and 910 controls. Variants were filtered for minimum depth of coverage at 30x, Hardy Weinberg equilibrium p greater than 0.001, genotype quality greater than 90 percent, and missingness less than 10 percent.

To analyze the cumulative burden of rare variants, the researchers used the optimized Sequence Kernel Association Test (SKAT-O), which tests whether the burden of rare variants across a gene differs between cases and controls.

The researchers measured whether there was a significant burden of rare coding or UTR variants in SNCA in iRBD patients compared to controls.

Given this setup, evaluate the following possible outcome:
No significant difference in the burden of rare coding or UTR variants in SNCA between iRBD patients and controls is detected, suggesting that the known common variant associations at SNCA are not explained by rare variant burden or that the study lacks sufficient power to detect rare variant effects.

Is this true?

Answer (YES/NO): YES